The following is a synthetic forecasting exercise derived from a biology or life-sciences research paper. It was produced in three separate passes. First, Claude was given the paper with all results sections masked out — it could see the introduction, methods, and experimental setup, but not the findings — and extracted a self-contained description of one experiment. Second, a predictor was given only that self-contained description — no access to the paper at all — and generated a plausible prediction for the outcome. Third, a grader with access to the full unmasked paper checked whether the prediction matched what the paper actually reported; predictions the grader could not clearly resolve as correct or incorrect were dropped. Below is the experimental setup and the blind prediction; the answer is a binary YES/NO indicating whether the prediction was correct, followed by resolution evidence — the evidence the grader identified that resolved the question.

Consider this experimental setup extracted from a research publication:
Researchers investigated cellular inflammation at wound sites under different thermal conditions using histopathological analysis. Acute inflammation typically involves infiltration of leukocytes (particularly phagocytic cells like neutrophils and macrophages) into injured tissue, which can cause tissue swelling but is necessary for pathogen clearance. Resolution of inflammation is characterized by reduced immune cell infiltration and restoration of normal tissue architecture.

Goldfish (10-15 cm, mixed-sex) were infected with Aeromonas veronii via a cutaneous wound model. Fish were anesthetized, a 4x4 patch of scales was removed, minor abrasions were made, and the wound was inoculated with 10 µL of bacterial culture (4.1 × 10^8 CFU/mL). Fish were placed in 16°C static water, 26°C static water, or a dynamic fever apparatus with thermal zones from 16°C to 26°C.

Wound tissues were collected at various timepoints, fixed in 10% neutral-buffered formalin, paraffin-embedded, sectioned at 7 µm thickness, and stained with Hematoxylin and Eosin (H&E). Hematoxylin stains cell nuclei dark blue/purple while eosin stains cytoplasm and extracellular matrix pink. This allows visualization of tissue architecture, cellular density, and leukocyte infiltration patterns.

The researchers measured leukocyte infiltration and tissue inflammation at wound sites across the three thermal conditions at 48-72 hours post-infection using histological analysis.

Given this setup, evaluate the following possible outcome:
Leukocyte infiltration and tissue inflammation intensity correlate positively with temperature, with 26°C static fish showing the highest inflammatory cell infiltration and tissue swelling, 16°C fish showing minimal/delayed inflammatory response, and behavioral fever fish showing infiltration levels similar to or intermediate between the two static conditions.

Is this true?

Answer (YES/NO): NO